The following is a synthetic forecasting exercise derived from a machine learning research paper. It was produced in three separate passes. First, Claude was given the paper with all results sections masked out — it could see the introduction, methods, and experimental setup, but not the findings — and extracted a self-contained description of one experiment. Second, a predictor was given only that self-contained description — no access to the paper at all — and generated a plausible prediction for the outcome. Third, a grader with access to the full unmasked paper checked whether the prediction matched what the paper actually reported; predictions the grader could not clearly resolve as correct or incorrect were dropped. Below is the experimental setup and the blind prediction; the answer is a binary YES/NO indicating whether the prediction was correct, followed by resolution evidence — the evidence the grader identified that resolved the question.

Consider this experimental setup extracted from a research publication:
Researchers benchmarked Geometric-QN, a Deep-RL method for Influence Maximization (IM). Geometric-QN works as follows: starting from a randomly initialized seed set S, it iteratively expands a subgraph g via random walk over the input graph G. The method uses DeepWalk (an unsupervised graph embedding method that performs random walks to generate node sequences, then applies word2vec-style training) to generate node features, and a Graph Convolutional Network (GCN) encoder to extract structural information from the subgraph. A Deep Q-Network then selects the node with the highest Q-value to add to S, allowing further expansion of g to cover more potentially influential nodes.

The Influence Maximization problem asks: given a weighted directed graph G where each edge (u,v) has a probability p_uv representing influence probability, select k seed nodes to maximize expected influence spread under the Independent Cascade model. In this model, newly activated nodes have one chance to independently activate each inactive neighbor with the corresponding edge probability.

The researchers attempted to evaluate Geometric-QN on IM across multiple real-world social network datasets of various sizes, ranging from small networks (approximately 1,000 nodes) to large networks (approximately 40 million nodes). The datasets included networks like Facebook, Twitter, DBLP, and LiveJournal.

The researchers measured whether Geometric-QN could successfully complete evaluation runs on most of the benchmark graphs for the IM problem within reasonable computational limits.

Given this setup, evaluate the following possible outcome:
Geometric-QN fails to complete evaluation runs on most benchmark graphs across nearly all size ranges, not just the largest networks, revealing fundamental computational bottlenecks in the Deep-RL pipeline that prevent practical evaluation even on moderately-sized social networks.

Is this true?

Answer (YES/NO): NO